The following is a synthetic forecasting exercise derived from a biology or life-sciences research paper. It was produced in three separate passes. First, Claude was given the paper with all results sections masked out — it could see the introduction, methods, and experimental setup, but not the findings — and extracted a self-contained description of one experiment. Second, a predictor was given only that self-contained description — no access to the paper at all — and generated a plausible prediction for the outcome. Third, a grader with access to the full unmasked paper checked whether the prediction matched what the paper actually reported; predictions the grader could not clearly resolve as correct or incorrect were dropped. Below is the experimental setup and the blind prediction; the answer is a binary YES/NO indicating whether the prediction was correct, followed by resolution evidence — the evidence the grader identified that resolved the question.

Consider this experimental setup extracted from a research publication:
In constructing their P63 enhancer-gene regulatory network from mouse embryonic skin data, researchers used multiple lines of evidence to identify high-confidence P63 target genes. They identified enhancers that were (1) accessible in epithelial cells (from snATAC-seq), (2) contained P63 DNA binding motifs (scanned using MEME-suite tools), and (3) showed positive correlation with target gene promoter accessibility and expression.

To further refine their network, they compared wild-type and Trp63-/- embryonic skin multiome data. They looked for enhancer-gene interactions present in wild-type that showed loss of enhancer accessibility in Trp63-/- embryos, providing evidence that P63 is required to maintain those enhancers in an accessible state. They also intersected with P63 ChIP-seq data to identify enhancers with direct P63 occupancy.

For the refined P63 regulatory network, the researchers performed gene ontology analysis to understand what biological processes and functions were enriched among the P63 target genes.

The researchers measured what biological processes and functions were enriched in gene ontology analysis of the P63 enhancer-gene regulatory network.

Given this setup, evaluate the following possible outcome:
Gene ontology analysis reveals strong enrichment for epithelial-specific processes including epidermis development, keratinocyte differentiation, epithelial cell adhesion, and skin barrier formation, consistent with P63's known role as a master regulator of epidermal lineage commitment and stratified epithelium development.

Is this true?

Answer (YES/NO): NO